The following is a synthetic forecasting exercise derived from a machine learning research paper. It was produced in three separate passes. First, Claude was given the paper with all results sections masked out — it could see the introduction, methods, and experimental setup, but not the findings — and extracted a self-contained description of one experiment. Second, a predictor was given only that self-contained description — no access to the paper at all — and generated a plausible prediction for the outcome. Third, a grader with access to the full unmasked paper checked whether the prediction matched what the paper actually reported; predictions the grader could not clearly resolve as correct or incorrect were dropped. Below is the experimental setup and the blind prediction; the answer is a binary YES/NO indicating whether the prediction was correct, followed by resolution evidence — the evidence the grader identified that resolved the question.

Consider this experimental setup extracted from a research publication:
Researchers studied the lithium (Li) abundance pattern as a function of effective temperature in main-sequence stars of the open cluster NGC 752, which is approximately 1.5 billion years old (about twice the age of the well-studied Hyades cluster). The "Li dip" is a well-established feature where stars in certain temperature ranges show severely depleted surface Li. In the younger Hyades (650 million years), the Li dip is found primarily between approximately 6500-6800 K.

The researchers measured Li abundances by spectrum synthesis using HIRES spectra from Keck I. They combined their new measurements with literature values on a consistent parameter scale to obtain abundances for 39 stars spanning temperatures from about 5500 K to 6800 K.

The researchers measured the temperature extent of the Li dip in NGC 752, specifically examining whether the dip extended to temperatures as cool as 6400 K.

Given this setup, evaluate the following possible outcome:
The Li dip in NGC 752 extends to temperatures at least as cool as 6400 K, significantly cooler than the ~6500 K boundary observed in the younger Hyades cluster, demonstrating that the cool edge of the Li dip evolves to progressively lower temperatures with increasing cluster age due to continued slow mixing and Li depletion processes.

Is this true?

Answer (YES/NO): YES